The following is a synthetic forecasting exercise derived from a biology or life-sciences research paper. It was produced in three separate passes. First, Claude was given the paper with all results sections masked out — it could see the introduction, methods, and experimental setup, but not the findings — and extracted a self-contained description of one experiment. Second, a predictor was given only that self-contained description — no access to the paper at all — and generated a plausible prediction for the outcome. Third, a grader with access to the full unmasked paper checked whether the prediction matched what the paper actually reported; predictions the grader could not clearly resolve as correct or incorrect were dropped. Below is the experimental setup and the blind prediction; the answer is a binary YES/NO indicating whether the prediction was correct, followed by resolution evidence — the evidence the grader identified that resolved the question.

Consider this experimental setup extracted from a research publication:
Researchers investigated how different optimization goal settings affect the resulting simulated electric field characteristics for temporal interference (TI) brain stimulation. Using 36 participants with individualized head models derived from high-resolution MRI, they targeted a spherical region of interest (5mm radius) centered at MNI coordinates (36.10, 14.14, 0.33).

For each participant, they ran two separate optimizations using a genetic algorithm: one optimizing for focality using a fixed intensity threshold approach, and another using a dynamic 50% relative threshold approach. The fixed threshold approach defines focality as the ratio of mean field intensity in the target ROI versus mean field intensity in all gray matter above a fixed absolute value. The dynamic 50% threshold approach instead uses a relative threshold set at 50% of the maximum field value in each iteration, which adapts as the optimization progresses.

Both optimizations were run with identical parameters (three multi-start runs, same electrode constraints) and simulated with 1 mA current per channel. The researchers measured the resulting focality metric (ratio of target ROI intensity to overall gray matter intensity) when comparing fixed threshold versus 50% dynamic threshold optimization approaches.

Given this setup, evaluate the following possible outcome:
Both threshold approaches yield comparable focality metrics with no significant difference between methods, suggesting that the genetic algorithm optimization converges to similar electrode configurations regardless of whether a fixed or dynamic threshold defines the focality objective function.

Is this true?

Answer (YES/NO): NO